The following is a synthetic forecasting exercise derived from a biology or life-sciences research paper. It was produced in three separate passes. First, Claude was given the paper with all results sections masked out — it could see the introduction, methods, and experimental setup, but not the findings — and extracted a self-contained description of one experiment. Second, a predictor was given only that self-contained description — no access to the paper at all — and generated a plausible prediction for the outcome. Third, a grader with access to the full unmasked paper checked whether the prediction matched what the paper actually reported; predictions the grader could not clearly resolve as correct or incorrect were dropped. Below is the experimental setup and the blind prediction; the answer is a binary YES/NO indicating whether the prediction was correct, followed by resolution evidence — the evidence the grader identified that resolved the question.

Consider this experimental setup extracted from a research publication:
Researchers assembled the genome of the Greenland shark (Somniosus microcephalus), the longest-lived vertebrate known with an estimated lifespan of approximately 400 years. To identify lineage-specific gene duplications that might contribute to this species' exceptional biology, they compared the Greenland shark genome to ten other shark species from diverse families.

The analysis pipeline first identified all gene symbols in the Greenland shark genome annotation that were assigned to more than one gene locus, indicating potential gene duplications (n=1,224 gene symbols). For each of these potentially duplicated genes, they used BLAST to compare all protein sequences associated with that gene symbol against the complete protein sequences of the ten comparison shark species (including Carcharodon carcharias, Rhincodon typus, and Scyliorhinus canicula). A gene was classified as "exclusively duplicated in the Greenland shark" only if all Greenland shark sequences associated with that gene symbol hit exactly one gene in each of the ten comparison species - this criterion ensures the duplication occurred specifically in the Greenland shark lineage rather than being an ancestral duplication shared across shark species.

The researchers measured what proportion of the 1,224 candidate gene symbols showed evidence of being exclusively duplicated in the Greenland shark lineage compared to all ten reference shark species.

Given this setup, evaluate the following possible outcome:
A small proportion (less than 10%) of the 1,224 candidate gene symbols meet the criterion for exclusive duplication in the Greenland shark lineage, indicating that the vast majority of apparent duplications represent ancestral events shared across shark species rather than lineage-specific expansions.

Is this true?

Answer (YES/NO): YES